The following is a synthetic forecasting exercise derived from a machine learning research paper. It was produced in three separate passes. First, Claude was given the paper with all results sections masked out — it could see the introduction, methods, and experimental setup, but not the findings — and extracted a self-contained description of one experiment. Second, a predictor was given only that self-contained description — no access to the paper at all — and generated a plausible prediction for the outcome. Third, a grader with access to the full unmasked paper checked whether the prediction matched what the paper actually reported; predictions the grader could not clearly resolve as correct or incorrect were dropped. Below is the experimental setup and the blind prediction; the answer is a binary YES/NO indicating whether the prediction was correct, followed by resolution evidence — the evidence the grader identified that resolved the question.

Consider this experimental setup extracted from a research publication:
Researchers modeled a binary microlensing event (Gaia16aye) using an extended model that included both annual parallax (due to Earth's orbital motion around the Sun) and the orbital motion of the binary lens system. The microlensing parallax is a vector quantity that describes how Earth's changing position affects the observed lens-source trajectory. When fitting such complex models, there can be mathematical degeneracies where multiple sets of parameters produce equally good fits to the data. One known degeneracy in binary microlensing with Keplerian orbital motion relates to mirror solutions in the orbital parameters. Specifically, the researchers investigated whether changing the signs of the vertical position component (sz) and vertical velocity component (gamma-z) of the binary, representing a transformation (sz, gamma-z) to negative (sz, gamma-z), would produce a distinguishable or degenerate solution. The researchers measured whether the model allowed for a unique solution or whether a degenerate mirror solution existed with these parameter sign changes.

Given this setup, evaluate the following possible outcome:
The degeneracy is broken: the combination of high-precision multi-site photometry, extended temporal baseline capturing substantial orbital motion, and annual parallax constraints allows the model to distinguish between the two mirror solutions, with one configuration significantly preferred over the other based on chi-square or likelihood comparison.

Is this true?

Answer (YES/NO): NO